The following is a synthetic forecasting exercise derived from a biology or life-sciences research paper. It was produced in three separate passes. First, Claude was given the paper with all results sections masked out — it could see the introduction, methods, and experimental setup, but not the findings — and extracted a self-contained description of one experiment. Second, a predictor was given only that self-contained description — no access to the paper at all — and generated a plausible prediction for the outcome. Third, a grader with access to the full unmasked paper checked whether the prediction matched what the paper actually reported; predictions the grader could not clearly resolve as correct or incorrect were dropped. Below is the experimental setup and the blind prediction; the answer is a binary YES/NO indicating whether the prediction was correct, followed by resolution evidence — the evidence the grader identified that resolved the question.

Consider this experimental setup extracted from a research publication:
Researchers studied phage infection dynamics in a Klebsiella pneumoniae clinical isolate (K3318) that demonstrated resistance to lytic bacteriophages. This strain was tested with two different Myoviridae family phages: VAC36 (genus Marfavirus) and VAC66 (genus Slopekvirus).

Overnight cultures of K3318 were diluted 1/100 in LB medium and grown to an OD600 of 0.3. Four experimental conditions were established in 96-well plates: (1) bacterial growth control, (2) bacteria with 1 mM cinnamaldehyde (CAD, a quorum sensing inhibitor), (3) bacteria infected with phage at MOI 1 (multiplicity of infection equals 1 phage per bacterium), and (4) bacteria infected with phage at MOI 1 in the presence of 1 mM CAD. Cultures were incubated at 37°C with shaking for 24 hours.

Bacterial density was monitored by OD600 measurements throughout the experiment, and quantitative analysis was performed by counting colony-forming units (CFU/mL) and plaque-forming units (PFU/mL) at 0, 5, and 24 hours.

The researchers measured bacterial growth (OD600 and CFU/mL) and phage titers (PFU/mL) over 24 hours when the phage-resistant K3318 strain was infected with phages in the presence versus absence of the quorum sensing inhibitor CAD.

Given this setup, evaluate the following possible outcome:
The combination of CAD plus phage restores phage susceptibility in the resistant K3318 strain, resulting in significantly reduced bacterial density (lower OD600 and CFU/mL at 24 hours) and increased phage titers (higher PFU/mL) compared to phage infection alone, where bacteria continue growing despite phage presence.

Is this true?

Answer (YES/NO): YES